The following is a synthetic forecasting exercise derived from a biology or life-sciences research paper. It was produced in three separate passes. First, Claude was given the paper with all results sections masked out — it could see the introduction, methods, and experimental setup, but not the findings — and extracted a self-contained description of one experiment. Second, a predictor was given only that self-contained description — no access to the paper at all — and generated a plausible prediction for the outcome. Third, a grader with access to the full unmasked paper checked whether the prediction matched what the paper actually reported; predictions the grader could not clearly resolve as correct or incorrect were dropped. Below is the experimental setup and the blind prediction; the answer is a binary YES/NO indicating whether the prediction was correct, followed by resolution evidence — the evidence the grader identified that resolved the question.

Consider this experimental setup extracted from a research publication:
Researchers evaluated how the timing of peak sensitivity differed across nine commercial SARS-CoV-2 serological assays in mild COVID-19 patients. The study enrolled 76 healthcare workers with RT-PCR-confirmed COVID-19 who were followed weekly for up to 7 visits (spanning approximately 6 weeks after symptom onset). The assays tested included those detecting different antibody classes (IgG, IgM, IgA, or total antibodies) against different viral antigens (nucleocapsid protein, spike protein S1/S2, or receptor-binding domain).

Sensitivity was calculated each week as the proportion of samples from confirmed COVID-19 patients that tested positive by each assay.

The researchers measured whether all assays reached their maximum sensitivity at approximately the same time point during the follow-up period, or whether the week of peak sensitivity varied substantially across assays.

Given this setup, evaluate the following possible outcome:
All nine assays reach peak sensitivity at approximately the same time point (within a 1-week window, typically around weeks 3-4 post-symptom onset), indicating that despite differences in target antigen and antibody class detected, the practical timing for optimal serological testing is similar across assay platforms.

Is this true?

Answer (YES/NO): NO